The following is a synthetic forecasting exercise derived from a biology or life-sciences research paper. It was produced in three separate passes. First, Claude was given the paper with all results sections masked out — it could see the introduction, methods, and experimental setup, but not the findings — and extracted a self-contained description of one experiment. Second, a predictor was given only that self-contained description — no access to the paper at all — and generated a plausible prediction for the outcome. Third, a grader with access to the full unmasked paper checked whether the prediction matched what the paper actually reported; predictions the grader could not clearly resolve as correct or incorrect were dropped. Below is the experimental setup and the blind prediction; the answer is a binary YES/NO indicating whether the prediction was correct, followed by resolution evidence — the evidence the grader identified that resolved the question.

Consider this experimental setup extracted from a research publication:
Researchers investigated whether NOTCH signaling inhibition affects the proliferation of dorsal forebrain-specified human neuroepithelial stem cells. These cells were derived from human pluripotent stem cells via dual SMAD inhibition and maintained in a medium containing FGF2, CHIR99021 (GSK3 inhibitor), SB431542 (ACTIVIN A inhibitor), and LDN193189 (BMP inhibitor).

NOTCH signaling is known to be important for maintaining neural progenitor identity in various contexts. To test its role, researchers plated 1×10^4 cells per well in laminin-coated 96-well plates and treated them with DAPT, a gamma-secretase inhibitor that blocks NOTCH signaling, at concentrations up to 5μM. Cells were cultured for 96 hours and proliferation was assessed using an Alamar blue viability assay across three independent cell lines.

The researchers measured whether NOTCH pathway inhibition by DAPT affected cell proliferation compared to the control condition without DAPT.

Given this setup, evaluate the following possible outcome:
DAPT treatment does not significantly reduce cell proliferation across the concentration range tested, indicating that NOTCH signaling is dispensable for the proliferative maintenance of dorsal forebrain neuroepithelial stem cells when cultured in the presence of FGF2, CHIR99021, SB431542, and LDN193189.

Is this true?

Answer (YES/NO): YES